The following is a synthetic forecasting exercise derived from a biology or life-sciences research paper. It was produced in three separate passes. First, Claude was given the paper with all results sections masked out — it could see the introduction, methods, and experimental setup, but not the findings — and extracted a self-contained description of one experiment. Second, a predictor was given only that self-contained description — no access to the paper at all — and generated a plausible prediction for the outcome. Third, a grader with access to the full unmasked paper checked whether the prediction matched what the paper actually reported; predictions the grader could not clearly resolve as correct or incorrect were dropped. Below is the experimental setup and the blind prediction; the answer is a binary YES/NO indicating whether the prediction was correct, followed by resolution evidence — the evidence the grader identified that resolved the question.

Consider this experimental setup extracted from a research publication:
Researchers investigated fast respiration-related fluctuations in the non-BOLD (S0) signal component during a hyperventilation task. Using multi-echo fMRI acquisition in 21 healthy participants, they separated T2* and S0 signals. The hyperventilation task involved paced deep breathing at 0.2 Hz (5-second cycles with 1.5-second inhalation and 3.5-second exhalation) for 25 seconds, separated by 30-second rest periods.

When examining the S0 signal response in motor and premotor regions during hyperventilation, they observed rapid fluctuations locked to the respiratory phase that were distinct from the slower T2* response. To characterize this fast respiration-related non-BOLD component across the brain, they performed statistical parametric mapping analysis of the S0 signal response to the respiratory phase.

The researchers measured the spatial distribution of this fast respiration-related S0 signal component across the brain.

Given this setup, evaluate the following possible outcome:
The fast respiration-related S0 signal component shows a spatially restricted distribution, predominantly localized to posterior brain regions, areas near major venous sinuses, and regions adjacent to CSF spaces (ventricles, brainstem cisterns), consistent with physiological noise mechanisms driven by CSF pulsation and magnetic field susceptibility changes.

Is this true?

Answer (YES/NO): NO